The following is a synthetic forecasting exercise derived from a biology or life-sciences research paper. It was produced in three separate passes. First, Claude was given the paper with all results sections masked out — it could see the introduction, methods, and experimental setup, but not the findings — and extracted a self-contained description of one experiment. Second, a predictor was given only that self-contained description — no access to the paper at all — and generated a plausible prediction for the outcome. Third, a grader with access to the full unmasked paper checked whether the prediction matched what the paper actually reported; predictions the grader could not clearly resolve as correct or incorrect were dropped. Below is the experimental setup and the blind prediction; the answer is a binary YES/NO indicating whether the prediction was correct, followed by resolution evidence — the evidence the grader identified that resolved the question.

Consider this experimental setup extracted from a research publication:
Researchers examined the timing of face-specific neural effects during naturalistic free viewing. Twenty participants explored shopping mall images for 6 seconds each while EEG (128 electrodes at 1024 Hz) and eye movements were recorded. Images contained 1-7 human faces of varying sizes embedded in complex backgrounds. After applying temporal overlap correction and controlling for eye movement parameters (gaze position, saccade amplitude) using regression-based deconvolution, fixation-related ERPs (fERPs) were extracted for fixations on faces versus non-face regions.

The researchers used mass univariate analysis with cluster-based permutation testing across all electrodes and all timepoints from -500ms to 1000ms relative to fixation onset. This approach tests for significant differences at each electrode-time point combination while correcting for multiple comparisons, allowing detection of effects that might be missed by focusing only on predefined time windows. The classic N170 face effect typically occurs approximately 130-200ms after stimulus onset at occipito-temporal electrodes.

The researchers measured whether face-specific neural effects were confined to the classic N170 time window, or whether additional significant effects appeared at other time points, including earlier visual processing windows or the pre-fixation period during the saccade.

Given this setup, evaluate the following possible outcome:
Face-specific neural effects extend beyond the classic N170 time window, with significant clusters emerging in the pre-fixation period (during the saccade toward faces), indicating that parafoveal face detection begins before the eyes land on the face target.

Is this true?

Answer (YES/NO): NO